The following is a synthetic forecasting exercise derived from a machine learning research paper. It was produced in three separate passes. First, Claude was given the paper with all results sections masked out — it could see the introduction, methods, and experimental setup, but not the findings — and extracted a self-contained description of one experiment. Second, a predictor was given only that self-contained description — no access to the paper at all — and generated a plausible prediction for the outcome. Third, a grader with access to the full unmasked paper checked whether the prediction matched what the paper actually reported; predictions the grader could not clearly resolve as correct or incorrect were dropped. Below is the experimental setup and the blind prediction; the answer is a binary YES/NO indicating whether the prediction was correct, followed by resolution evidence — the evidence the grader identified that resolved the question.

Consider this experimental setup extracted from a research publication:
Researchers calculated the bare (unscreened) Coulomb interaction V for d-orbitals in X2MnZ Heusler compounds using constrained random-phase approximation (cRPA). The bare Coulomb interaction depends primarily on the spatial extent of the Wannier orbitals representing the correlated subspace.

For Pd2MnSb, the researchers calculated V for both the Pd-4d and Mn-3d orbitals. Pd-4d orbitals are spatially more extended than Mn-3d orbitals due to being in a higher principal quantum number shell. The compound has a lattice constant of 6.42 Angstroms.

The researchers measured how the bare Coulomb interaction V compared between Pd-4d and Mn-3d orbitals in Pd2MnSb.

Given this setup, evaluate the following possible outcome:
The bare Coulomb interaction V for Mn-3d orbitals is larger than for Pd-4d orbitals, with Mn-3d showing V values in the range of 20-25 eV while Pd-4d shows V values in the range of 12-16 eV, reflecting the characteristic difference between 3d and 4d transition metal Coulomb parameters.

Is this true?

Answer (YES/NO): NO